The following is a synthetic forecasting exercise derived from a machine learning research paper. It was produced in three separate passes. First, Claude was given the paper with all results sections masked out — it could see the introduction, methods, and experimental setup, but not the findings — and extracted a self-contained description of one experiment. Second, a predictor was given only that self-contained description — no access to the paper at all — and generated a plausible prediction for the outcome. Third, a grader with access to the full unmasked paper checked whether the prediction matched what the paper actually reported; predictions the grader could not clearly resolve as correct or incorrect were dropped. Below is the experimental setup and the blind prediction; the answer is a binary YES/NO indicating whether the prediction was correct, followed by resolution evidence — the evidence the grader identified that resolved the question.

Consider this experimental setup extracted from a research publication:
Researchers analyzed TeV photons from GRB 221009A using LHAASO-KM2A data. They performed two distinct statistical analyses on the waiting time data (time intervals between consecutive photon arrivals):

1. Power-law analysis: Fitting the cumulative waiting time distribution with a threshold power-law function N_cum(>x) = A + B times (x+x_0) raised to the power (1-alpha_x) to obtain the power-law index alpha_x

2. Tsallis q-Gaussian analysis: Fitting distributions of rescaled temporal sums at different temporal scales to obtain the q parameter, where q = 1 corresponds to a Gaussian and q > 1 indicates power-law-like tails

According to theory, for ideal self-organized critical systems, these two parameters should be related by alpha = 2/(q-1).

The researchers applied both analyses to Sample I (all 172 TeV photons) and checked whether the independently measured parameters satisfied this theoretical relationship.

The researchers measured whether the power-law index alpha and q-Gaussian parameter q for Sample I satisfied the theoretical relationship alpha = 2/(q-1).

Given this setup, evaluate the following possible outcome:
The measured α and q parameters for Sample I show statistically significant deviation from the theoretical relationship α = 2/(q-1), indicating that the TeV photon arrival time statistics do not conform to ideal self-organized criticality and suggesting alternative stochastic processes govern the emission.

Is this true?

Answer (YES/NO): NO